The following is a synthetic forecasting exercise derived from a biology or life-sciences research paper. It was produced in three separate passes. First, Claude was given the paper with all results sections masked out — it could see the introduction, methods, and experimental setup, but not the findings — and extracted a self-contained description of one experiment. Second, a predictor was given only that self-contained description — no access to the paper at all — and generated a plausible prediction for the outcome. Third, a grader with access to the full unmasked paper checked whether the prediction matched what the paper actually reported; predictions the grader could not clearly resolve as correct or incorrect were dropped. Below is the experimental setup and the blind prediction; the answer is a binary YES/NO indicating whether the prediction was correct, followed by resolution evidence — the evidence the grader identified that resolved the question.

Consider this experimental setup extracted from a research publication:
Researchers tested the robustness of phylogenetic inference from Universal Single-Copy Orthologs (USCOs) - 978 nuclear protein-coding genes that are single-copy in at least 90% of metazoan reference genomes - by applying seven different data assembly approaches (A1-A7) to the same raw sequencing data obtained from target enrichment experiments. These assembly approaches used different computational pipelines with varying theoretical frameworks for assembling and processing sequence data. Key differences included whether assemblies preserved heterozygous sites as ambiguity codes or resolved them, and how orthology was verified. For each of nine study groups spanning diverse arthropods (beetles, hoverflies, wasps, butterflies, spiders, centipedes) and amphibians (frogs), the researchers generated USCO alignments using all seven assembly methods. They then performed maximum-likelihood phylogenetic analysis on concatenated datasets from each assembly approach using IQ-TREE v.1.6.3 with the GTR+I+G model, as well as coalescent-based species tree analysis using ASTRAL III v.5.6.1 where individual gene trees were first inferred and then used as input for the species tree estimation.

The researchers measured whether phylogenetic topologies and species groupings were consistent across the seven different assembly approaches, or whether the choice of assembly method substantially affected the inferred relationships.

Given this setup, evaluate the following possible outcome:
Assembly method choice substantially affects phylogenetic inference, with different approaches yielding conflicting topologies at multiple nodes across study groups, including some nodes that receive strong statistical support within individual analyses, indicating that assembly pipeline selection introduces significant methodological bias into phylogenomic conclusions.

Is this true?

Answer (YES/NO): NO